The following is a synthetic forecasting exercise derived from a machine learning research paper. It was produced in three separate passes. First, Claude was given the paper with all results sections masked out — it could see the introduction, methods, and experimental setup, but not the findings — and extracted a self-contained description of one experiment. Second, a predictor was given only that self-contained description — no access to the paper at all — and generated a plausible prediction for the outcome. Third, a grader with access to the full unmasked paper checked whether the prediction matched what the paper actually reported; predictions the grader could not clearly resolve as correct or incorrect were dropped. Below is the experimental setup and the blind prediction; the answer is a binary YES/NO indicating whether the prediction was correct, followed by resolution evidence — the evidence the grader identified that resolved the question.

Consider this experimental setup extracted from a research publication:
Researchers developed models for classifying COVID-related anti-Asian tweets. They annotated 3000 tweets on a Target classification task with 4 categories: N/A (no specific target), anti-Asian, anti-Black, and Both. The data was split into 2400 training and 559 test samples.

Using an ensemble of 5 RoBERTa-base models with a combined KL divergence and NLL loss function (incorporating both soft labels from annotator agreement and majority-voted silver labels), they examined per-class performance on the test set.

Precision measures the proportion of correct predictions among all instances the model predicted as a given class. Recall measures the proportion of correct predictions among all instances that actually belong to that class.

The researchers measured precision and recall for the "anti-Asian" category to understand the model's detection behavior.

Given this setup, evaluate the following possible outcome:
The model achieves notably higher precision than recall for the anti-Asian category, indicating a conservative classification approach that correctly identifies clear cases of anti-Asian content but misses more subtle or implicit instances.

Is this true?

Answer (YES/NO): NO